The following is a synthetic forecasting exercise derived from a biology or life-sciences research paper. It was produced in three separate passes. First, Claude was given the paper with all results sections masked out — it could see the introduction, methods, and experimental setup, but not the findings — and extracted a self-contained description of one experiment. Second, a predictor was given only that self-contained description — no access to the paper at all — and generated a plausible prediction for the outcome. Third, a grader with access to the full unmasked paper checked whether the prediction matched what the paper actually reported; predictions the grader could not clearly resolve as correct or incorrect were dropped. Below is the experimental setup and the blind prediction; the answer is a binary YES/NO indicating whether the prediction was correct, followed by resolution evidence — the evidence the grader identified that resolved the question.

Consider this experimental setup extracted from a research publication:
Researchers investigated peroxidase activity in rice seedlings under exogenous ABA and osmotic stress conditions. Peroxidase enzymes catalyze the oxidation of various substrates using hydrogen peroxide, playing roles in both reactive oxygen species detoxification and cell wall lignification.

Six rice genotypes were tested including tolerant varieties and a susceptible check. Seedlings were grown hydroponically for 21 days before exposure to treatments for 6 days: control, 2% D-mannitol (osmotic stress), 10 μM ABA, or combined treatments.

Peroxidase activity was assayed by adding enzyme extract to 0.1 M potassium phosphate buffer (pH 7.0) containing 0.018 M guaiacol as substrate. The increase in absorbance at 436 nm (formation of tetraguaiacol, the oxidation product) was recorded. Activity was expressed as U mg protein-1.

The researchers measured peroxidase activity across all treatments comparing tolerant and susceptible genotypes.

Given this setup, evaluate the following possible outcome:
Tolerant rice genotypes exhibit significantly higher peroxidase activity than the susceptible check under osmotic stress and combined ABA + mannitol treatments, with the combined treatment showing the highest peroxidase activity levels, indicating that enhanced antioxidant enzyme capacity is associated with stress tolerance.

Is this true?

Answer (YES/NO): NO